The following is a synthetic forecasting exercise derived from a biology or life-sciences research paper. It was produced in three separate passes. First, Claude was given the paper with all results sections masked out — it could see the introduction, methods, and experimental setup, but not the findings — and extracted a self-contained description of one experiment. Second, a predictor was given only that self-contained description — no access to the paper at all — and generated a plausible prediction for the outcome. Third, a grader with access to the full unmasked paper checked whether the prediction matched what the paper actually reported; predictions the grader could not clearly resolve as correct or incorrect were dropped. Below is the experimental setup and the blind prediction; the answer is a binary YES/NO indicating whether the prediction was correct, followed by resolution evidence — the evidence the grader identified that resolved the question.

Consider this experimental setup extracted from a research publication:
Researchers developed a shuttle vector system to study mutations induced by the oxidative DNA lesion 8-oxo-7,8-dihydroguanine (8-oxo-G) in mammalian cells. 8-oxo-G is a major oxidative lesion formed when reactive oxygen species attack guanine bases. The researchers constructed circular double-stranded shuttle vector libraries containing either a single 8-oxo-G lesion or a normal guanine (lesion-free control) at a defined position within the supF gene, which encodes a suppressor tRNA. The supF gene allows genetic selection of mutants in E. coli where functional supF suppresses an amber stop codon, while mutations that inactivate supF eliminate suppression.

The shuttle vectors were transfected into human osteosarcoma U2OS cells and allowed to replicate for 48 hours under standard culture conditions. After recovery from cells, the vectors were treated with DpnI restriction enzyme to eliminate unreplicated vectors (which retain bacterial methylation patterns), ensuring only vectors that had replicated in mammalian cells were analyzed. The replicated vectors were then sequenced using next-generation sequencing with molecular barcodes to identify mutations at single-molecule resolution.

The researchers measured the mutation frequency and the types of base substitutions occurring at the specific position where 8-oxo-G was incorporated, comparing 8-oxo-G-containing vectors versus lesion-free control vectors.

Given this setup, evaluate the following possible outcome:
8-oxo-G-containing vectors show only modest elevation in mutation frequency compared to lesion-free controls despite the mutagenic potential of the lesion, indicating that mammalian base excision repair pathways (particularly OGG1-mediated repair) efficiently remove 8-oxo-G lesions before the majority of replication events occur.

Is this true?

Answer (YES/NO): YES